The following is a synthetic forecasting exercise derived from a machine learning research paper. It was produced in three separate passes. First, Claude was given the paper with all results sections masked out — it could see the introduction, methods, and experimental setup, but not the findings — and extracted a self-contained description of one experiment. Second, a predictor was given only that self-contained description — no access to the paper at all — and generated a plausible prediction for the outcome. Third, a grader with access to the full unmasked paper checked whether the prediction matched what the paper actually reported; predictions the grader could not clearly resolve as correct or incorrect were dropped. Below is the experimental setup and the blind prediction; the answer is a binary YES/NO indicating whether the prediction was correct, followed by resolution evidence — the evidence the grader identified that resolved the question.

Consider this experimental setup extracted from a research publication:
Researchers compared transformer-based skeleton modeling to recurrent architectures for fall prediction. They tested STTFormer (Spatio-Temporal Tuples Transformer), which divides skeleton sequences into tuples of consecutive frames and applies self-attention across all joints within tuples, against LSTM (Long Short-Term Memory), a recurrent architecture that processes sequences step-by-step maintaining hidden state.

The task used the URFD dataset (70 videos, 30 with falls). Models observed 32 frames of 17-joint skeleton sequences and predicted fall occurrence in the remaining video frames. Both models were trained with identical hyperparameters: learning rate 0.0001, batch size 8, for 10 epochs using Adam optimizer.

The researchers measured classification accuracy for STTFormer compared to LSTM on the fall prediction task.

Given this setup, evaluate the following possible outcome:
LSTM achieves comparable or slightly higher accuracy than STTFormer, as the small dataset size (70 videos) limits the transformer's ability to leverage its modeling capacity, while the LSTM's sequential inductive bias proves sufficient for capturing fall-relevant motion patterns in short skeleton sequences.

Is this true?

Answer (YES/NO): NO